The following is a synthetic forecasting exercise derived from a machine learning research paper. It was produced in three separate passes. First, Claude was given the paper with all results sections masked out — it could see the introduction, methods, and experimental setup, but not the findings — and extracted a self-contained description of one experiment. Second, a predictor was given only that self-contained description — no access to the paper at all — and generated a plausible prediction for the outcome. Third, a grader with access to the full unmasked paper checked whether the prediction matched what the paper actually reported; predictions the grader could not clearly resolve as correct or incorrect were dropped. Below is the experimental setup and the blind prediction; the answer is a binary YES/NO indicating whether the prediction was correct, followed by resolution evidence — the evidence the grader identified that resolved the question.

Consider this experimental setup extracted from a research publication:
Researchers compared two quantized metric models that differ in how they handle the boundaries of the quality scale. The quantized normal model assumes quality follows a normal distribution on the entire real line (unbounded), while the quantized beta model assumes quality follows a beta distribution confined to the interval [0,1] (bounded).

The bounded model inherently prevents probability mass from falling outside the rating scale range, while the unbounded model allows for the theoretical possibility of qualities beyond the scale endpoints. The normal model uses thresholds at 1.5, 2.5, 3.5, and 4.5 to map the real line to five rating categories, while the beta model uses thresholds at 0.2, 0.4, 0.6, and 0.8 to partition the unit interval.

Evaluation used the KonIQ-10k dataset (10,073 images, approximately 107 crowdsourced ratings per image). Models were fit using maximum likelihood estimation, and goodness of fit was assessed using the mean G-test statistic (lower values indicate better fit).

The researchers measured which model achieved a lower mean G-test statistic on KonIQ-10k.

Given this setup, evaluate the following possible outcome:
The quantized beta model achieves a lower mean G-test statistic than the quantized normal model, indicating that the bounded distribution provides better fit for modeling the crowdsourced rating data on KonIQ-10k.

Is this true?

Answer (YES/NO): NO